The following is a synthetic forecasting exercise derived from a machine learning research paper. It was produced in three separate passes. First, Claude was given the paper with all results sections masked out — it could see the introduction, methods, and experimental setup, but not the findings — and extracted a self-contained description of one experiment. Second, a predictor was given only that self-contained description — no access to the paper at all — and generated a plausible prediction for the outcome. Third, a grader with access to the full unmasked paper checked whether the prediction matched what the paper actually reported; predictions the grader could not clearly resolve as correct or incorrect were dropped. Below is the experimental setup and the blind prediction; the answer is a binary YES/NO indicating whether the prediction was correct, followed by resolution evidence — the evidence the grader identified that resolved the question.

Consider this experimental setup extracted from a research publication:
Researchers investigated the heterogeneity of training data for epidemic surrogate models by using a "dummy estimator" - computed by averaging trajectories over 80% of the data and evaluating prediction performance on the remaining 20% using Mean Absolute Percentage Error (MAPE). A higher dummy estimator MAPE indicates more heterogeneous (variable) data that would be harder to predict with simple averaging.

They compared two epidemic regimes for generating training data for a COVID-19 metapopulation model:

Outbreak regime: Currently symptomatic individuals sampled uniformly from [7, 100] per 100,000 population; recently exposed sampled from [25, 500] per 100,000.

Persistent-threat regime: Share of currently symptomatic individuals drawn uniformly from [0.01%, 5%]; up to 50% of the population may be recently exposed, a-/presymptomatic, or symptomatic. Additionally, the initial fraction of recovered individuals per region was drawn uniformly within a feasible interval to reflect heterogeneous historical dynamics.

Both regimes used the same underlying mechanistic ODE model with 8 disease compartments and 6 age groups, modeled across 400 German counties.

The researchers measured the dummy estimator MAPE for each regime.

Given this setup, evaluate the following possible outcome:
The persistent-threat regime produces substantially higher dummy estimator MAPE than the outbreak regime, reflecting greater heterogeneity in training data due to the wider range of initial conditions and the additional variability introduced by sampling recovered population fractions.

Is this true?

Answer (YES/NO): YES